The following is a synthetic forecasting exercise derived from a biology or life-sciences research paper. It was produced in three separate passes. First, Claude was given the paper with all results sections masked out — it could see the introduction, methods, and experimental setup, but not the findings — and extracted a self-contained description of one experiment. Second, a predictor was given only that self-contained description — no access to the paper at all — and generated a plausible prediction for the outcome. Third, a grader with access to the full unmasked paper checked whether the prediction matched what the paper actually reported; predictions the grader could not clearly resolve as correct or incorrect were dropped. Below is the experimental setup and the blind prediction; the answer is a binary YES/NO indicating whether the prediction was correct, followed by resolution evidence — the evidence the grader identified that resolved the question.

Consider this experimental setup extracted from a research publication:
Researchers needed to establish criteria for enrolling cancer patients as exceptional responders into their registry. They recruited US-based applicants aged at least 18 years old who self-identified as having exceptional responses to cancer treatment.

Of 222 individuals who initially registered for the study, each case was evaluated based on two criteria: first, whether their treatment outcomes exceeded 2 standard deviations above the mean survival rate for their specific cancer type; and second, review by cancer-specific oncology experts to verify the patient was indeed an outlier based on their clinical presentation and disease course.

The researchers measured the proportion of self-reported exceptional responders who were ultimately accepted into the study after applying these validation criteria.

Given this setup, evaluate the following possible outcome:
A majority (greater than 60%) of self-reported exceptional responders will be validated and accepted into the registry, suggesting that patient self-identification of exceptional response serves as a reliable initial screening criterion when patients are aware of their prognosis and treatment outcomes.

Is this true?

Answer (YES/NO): NO